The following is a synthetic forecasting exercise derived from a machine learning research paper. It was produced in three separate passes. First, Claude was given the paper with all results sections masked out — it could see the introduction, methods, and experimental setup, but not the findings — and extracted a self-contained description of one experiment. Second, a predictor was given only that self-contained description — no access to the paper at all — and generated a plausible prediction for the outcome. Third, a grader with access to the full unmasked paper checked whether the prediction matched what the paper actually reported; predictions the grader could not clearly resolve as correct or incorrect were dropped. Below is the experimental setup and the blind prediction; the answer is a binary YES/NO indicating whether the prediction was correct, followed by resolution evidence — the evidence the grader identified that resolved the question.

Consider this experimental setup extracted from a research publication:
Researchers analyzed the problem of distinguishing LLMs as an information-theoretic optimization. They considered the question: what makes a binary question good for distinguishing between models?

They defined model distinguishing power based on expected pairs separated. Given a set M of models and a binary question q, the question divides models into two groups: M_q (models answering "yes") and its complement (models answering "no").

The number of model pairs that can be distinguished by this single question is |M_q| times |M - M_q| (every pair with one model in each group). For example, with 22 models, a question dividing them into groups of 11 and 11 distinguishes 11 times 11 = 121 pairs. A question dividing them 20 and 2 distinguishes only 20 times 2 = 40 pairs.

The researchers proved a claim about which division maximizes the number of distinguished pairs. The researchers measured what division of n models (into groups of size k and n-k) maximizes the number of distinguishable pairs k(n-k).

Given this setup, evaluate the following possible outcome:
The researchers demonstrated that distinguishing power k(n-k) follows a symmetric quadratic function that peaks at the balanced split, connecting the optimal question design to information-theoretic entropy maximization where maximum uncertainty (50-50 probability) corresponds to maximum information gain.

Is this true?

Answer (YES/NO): NO